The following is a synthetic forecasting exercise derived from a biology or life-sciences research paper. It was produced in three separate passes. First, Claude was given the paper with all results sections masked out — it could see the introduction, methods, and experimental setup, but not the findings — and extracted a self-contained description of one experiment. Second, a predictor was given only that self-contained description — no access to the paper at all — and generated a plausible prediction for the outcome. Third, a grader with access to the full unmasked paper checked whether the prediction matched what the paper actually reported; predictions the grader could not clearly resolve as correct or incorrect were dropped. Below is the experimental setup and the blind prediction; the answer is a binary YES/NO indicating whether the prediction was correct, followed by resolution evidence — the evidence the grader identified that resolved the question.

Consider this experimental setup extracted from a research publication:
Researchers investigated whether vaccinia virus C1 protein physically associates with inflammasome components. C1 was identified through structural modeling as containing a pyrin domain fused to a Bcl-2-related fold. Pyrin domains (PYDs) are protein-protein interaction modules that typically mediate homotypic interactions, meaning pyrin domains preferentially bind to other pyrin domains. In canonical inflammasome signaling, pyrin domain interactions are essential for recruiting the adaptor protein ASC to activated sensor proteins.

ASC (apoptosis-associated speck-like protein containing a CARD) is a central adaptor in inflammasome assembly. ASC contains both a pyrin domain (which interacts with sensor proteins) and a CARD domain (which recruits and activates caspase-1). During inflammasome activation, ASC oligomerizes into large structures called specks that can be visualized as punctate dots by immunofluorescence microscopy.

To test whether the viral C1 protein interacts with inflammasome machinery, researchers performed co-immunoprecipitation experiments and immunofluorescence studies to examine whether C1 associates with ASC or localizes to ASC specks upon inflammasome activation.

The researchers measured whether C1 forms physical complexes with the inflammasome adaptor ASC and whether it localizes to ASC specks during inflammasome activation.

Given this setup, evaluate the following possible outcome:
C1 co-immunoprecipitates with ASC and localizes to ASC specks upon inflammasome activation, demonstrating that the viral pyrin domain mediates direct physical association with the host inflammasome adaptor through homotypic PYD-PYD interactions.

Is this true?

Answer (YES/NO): NO